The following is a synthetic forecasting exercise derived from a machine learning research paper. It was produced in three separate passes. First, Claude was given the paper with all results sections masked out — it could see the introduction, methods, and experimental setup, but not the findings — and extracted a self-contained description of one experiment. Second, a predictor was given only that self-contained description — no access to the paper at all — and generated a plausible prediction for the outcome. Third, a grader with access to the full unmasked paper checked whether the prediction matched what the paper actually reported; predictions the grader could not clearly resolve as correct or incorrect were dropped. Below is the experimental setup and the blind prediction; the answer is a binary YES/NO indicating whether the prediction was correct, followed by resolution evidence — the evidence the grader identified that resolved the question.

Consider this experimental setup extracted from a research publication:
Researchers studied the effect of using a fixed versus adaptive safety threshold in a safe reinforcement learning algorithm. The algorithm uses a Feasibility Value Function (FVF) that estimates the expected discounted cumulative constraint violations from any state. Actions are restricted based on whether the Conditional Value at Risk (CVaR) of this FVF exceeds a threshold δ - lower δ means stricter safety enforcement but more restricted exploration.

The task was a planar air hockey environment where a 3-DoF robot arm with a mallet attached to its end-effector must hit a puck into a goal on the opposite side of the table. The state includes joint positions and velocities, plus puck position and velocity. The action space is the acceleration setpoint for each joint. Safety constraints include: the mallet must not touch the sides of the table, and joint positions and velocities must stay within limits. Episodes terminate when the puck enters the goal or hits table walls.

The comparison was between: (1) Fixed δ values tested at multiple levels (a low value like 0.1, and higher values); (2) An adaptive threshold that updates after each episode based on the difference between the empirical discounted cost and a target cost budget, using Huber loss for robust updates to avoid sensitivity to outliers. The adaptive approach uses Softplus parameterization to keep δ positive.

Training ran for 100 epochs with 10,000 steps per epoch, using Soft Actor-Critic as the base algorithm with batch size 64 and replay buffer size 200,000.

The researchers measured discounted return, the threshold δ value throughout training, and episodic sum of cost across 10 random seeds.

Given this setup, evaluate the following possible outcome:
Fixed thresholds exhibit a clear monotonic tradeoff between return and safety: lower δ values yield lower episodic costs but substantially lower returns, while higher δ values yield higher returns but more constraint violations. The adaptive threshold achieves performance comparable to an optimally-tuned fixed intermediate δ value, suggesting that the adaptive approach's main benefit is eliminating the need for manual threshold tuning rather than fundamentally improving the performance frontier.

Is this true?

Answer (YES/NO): NO